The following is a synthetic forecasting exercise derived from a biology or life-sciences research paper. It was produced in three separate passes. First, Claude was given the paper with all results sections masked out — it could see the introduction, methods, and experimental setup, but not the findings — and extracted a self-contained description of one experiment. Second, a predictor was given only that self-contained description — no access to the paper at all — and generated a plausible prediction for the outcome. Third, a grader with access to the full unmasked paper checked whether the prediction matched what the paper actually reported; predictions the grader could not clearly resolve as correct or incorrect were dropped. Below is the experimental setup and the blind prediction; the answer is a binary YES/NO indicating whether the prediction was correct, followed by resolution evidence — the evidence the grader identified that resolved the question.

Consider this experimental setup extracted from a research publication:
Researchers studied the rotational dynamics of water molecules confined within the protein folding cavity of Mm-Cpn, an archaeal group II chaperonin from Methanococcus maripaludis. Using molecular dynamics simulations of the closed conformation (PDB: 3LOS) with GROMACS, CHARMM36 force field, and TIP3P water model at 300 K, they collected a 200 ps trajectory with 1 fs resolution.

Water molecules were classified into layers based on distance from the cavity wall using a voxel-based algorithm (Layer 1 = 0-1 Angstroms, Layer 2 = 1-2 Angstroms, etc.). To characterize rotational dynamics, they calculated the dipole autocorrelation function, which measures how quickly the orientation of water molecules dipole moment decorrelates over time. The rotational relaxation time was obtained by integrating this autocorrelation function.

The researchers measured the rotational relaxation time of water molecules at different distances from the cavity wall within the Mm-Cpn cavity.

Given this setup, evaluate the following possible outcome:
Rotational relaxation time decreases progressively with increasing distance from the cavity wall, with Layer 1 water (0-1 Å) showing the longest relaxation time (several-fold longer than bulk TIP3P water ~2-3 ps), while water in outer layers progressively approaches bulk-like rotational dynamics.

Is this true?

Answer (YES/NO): NO